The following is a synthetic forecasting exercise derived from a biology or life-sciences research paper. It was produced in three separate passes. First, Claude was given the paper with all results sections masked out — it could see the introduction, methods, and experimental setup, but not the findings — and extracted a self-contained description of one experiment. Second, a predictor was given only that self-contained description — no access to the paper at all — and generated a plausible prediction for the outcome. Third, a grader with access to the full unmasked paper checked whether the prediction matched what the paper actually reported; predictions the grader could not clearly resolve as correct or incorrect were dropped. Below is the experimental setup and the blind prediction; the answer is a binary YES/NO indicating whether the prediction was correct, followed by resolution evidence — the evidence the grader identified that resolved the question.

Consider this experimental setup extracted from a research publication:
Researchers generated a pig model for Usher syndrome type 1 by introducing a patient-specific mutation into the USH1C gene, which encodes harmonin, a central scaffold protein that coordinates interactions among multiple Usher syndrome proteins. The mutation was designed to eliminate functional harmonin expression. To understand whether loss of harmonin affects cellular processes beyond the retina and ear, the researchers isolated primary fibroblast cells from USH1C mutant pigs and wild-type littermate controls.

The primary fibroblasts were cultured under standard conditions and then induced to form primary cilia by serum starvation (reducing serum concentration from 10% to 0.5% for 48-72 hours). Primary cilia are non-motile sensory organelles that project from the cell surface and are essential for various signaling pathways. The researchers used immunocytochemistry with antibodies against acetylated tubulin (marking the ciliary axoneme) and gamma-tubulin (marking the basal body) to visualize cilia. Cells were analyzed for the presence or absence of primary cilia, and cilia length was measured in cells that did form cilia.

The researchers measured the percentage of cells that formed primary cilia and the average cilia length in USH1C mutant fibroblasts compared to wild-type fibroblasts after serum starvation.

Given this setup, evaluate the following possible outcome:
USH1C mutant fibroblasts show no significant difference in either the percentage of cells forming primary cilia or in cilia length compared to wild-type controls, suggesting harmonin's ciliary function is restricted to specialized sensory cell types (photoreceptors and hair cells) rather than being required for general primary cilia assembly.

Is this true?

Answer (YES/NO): NO